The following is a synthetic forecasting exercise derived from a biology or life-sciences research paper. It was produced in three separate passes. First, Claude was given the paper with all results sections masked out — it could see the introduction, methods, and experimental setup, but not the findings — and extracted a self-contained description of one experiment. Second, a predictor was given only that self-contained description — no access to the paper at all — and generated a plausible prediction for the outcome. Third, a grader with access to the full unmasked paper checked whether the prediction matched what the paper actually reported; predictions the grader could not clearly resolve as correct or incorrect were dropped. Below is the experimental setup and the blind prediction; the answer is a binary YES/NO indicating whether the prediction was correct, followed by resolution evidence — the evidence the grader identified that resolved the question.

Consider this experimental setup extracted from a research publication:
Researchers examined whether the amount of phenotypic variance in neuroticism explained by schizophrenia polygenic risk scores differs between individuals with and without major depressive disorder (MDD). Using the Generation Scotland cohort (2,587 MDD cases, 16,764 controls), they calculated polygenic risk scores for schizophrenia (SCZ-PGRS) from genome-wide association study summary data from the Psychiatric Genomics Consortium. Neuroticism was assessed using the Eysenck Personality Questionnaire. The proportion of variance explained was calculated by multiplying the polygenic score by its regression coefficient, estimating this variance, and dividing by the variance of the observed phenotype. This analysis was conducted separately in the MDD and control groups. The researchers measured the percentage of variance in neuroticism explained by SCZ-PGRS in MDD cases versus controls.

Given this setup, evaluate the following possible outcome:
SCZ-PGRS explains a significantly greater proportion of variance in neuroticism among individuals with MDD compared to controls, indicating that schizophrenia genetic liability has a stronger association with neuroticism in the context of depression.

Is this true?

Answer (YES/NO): NO